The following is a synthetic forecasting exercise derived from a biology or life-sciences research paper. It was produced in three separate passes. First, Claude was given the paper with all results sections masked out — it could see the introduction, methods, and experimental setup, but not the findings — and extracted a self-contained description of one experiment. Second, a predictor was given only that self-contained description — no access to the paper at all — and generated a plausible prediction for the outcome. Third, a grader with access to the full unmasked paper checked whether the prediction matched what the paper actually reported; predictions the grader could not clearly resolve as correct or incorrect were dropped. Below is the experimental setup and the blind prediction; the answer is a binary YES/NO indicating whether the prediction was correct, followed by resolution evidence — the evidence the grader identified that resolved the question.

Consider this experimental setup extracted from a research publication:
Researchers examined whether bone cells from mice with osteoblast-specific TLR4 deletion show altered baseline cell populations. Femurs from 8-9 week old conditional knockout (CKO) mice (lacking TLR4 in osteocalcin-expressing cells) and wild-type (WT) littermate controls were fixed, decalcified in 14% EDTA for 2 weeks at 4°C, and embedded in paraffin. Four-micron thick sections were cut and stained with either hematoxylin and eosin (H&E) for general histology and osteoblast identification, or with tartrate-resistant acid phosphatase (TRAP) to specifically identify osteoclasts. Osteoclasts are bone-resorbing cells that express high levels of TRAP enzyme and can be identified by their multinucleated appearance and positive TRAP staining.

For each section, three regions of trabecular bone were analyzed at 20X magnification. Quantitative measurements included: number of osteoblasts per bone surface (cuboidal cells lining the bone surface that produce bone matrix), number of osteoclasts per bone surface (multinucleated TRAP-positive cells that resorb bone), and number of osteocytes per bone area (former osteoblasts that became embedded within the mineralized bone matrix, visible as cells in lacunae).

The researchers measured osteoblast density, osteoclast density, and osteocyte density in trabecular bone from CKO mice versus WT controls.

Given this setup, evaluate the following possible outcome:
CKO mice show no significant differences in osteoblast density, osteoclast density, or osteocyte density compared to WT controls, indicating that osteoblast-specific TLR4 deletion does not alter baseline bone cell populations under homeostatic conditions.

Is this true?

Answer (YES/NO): NO